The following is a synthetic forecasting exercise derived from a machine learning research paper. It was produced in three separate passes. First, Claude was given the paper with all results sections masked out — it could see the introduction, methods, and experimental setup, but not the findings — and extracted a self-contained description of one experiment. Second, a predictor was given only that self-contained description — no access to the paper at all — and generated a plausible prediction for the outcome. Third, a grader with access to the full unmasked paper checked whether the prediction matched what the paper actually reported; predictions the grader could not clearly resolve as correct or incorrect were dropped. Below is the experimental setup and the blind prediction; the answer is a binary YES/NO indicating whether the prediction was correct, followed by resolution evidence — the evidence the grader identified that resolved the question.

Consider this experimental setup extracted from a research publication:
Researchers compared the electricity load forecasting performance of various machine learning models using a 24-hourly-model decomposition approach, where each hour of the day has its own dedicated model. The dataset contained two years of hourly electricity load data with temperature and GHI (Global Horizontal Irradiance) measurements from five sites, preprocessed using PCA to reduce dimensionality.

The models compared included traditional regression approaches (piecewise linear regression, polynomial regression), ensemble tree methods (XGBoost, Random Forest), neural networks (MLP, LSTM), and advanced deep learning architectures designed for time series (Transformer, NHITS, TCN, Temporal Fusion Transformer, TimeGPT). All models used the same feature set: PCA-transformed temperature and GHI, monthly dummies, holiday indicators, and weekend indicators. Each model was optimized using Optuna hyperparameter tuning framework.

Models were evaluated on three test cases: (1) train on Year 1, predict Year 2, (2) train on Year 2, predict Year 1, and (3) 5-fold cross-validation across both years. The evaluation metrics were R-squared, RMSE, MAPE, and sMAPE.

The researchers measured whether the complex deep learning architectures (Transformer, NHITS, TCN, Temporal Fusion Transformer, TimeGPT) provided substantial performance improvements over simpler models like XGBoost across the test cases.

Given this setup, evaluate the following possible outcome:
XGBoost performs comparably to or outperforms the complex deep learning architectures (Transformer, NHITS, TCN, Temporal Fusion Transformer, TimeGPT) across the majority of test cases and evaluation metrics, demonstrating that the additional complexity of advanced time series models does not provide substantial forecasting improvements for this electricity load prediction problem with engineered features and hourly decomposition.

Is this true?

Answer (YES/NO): YES